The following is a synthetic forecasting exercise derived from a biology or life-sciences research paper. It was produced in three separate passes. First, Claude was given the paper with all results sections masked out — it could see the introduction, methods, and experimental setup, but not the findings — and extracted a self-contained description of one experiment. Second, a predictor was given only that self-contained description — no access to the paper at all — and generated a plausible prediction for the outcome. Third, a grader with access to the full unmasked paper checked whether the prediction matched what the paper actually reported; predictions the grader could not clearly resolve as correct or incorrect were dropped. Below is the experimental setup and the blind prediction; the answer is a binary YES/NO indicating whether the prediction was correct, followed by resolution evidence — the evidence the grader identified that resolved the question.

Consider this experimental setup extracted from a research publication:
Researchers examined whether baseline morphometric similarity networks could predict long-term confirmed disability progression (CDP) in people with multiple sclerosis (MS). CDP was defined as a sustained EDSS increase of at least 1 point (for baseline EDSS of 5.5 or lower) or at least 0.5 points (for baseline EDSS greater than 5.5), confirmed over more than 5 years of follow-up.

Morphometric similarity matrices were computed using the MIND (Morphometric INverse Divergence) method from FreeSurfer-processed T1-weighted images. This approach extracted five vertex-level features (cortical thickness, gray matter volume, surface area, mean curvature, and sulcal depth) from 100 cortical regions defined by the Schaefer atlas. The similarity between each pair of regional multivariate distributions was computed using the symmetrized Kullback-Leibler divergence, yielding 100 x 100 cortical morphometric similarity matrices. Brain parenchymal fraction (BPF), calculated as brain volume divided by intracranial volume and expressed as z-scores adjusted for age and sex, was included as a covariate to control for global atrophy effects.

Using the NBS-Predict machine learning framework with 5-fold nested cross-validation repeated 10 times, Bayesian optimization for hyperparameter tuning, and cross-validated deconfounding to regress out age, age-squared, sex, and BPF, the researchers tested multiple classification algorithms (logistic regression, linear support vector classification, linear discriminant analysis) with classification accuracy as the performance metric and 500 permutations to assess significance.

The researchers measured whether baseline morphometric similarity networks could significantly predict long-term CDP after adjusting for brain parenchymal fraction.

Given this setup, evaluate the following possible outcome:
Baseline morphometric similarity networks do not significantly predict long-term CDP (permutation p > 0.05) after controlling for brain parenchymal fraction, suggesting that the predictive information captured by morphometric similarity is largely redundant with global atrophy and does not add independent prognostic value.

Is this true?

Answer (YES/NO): YES